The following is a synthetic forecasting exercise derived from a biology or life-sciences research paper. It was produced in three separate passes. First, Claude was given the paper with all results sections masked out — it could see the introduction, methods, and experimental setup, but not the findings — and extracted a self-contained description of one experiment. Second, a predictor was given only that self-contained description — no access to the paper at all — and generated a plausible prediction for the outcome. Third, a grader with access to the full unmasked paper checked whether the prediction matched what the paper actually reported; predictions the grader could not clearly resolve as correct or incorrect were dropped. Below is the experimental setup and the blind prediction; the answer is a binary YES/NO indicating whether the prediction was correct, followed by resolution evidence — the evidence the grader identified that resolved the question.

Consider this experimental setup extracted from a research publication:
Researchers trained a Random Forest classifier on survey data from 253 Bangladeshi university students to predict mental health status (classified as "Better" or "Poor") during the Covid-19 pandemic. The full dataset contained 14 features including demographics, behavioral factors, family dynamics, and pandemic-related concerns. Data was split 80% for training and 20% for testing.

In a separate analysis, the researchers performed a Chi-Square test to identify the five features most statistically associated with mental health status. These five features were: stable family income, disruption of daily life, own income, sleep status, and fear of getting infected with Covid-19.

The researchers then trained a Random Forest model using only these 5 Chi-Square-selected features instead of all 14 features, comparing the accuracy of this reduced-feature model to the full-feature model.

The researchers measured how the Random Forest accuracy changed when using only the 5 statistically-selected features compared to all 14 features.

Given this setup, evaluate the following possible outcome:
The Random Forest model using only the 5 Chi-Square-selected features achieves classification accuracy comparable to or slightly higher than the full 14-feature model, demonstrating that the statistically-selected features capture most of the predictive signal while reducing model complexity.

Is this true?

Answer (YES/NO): NO